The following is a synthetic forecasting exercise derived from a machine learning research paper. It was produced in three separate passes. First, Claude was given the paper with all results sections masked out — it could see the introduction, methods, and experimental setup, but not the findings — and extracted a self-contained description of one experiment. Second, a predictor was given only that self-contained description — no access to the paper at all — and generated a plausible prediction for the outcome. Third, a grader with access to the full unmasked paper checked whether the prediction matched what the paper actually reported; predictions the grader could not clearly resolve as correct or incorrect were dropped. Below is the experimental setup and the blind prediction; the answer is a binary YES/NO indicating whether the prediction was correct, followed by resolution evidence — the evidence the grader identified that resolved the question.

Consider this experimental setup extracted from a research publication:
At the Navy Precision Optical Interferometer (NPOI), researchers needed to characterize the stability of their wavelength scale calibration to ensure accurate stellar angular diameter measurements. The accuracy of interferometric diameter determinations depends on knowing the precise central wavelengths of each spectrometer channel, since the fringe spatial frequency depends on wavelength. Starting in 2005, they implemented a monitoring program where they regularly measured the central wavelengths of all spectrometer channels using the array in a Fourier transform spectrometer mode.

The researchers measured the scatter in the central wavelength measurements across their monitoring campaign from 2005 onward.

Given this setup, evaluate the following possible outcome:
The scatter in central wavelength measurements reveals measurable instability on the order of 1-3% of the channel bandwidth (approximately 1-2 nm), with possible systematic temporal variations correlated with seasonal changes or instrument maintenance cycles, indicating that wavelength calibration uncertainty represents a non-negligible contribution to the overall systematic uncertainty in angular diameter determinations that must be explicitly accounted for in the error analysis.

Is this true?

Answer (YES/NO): NO